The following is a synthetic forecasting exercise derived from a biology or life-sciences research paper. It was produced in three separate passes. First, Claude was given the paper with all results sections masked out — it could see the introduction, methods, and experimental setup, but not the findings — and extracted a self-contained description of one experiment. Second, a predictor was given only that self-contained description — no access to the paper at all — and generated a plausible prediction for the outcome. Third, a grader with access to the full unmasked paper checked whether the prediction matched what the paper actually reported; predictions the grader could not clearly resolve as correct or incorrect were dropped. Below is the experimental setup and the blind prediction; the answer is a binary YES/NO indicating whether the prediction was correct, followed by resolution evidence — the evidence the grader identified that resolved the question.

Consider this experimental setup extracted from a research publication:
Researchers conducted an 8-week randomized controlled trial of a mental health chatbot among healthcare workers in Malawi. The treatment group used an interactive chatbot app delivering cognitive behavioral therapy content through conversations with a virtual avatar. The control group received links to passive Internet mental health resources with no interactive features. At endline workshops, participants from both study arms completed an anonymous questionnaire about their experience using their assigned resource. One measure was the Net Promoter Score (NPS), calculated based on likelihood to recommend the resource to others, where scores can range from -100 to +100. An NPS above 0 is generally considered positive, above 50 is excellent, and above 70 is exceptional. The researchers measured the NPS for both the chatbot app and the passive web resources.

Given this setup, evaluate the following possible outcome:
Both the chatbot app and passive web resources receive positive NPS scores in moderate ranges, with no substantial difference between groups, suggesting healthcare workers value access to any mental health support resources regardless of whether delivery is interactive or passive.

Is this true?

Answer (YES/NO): NO